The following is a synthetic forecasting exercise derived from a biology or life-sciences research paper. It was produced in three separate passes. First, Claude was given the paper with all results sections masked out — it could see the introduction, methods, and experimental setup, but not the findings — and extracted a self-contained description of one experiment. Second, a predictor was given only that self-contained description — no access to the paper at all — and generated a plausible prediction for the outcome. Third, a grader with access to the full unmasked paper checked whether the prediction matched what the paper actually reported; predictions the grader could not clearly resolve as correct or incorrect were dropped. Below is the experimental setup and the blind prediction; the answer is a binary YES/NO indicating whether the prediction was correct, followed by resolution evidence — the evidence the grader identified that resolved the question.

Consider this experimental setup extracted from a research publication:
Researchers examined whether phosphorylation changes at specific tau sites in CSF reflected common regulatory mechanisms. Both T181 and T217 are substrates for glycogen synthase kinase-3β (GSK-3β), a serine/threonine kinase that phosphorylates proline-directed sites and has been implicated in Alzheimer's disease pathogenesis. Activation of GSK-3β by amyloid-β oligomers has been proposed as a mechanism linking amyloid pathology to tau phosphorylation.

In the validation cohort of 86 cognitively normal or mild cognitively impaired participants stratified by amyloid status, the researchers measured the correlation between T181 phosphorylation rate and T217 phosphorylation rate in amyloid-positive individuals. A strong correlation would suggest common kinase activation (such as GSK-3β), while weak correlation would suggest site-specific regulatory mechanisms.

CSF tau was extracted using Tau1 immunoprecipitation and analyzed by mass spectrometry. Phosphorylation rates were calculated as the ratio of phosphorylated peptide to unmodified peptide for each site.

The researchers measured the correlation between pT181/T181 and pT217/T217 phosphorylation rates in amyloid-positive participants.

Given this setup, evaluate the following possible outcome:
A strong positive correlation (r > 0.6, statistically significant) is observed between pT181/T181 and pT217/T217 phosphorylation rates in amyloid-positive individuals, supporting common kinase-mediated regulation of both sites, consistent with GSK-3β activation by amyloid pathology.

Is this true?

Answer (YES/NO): NO